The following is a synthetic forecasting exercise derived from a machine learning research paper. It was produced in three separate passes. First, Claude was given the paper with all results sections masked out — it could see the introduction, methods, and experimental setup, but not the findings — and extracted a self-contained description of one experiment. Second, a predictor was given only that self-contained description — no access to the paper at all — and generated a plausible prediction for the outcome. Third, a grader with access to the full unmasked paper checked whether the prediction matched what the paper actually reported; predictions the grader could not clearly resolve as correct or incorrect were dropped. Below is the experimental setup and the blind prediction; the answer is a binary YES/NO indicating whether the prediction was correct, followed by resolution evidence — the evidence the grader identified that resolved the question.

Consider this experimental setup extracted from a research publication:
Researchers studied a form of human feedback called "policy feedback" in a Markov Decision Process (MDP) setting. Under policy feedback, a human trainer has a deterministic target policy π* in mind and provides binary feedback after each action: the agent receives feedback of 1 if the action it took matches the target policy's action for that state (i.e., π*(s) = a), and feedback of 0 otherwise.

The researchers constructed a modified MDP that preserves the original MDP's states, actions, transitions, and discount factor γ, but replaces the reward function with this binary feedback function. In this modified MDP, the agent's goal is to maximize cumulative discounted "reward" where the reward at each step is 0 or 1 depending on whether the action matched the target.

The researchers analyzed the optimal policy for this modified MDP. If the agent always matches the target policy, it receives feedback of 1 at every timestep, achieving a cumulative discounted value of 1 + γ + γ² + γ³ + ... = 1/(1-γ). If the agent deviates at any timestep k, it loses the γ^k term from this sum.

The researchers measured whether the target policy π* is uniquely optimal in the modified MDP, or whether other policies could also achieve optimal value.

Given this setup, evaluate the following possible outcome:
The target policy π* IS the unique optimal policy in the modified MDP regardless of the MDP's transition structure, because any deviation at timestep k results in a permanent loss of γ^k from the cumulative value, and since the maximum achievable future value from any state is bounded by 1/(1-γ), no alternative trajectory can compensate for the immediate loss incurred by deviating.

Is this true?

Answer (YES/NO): YES